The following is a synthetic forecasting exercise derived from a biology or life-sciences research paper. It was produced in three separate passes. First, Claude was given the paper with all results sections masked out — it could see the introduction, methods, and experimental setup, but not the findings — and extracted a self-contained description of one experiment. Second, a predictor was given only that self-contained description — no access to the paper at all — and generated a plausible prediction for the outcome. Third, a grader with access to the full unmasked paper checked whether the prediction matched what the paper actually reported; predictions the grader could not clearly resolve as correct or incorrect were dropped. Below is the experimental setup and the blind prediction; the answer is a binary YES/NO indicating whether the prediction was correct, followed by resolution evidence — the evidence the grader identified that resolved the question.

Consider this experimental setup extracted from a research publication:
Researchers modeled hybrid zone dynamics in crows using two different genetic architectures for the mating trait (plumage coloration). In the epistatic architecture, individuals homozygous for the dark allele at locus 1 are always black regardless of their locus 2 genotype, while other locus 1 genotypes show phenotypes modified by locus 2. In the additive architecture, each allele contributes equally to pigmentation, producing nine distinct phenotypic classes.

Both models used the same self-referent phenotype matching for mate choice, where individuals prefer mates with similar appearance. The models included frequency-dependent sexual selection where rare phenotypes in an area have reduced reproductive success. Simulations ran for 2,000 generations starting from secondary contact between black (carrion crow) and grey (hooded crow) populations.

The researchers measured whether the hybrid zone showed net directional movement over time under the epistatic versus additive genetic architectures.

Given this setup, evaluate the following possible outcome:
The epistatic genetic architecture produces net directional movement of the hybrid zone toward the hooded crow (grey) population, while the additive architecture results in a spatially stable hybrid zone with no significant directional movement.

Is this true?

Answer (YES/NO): YES